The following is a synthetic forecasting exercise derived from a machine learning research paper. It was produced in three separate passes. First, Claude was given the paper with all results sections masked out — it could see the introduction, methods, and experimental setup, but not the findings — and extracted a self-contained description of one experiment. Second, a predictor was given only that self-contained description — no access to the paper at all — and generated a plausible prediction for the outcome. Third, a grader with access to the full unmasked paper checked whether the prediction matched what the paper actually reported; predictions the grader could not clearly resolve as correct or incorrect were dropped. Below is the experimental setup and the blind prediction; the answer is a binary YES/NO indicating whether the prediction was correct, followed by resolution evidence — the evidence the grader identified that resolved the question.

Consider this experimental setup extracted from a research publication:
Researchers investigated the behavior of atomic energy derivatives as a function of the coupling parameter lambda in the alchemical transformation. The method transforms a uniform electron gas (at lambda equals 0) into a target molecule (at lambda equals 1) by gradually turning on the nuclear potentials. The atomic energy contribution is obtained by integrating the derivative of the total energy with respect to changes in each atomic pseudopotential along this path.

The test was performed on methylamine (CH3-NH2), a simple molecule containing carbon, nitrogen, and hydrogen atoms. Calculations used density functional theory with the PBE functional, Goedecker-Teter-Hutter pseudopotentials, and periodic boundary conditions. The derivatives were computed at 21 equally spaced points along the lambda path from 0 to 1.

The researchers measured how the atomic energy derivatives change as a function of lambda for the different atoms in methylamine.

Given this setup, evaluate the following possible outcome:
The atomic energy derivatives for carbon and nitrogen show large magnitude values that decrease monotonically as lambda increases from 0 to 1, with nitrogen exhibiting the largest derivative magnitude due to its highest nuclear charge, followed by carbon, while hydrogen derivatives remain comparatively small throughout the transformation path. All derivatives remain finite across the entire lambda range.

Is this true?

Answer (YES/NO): NO